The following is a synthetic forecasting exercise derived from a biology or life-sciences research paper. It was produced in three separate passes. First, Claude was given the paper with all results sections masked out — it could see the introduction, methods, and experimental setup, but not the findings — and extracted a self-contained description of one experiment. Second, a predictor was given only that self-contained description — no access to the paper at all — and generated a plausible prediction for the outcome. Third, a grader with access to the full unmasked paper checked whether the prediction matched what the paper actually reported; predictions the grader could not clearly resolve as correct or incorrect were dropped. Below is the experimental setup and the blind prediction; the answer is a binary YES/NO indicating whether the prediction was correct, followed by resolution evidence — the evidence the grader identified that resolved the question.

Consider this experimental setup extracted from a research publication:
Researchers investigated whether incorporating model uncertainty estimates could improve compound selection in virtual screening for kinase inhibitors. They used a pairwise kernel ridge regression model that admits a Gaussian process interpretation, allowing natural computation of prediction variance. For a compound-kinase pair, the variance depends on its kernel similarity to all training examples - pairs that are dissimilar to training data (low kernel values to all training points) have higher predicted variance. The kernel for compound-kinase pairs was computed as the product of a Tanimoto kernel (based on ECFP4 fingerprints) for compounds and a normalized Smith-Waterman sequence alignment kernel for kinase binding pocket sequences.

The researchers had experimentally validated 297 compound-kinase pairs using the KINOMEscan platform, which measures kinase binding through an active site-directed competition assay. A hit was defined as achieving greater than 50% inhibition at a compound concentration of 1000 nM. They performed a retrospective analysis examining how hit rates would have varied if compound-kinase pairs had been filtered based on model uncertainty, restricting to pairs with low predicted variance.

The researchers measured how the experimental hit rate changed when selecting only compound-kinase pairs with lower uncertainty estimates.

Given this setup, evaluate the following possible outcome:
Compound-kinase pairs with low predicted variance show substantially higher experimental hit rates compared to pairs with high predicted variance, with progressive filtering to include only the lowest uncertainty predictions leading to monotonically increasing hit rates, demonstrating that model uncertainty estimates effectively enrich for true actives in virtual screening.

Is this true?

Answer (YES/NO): NO